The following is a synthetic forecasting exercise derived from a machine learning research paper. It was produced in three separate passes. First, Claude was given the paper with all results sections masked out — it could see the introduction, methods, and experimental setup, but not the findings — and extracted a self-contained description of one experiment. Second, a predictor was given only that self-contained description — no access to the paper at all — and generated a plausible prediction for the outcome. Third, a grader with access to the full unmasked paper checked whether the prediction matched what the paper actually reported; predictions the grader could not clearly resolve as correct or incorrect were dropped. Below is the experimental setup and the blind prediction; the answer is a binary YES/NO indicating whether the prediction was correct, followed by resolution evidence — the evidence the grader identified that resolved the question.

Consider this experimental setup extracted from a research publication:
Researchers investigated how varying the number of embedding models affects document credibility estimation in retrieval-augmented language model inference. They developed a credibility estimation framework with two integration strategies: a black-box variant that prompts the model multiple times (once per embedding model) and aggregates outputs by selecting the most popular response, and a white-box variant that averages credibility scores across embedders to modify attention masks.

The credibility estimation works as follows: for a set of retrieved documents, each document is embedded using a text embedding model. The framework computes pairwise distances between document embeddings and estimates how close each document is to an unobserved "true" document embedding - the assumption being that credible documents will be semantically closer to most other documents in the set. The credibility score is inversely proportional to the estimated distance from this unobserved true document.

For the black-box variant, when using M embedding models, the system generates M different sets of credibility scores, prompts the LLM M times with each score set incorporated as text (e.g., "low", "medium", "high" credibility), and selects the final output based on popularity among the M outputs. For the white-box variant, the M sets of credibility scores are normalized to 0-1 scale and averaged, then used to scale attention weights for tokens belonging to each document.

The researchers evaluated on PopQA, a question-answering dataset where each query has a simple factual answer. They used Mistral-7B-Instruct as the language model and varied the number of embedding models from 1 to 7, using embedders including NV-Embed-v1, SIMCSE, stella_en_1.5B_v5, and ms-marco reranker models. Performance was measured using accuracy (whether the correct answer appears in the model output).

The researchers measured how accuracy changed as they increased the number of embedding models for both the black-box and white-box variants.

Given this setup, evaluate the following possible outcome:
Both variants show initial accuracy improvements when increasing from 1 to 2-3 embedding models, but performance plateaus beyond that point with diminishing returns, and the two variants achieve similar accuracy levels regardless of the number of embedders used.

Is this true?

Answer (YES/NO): NO